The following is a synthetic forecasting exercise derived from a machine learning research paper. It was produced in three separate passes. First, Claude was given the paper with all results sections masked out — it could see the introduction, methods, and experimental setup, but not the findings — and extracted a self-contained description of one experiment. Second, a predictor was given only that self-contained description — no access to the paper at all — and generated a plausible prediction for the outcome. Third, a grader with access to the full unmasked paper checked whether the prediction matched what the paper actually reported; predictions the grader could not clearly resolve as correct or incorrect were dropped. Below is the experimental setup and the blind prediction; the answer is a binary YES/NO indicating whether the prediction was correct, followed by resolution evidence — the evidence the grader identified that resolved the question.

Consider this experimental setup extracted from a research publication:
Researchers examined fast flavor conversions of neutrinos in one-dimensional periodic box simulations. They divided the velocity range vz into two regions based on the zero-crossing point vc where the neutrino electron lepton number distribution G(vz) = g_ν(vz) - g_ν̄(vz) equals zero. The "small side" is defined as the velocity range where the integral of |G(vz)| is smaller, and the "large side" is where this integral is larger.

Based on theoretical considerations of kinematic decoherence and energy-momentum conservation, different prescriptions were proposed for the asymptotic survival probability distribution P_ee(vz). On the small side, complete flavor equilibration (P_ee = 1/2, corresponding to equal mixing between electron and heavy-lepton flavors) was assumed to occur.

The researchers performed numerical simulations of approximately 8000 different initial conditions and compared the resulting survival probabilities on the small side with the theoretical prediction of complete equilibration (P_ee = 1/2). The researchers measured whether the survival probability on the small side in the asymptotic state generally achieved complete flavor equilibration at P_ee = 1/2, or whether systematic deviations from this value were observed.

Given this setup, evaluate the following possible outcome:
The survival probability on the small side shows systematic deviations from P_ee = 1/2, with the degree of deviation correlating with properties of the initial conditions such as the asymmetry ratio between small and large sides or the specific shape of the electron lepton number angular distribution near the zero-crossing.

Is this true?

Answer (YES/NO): NO